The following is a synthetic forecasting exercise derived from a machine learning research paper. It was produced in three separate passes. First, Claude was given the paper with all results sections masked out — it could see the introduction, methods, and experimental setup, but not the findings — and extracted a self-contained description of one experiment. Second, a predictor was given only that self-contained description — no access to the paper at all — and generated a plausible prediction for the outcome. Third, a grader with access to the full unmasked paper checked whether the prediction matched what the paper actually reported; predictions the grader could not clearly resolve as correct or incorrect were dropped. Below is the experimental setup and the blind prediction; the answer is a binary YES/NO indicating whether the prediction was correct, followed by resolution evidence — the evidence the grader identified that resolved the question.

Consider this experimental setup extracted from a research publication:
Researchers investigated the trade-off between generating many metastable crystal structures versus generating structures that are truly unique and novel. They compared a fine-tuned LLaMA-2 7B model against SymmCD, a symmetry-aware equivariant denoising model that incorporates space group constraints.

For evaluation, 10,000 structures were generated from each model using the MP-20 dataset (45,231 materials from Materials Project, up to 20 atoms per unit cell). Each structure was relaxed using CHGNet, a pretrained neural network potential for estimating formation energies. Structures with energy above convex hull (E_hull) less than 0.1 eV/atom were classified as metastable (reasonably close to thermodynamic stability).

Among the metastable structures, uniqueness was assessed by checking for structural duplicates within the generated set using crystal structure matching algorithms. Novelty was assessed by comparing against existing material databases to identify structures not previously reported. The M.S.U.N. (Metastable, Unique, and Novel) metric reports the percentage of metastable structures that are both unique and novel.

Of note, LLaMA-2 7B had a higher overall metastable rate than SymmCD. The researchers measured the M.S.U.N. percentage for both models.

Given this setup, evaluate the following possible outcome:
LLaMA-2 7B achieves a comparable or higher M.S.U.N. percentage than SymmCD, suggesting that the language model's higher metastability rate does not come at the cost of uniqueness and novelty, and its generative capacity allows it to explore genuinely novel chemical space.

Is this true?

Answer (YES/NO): NO